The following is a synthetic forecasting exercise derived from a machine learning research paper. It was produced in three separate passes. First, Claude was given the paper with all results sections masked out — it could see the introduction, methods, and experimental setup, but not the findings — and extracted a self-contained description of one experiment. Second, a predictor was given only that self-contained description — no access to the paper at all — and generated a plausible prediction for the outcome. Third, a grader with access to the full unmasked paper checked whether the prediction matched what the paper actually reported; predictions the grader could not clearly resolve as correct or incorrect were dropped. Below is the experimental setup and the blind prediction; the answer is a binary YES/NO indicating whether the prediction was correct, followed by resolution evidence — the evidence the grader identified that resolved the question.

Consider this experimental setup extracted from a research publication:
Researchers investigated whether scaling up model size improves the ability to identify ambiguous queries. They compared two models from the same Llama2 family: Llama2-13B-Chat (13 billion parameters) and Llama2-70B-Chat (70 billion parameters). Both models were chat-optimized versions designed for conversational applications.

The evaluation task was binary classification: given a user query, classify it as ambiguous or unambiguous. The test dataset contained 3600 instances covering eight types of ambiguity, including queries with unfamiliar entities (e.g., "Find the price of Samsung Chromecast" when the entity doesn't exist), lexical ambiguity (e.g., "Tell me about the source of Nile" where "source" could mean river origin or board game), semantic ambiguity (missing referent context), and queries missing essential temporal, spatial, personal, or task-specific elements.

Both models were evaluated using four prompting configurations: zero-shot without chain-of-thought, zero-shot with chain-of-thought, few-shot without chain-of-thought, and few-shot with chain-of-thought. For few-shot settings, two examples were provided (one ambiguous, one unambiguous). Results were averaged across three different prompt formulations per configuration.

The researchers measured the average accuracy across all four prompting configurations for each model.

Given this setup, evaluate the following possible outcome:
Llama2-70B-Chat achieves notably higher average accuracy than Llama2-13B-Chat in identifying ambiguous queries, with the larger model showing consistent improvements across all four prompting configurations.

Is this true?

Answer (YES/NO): NO